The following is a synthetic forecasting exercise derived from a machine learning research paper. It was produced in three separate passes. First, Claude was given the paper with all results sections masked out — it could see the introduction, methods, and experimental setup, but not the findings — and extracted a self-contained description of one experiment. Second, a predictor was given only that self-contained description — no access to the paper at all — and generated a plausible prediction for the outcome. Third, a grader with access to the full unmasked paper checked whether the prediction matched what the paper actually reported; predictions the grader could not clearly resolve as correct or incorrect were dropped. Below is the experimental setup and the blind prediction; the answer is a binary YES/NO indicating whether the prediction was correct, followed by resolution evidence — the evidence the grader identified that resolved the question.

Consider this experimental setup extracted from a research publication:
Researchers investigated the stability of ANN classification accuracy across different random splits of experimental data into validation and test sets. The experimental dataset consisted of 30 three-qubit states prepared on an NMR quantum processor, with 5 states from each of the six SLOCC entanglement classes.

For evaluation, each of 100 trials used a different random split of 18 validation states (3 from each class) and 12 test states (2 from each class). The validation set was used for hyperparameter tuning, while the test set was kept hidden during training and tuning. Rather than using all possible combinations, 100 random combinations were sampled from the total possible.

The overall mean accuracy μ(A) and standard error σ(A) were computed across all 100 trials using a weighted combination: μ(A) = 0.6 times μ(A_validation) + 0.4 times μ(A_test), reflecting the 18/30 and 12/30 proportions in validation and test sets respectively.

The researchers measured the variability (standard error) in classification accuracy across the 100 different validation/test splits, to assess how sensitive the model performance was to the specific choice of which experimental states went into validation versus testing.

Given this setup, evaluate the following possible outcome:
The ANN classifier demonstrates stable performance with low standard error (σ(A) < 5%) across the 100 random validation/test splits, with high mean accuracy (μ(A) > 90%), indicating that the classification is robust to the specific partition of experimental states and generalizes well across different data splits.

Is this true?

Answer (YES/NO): NO